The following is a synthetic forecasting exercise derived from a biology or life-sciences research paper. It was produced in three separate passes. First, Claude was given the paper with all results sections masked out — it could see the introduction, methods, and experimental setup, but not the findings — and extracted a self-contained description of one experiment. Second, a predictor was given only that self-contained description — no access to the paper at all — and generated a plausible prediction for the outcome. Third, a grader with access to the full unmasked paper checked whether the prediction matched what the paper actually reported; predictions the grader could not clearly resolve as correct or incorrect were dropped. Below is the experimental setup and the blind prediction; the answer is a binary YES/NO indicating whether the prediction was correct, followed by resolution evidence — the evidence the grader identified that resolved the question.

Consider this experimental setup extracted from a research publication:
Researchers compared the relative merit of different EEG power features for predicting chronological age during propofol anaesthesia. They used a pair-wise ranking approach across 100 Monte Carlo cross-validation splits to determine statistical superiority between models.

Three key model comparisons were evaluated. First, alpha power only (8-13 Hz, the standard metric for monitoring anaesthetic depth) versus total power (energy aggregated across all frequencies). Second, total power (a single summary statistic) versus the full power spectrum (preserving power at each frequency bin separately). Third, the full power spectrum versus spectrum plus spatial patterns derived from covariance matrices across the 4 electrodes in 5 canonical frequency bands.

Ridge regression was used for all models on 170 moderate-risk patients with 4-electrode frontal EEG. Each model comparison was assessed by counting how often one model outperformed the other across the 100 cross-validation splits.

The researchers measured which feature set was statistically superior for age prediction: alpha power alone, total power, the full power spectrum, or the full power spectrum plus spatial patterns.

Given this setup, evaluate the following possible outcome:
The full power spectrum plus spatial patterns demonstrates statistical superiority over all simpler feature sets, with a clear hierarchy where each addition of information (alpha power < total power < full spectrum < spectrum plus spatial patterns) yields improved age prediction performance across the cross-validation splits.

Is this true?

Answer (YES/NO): NO